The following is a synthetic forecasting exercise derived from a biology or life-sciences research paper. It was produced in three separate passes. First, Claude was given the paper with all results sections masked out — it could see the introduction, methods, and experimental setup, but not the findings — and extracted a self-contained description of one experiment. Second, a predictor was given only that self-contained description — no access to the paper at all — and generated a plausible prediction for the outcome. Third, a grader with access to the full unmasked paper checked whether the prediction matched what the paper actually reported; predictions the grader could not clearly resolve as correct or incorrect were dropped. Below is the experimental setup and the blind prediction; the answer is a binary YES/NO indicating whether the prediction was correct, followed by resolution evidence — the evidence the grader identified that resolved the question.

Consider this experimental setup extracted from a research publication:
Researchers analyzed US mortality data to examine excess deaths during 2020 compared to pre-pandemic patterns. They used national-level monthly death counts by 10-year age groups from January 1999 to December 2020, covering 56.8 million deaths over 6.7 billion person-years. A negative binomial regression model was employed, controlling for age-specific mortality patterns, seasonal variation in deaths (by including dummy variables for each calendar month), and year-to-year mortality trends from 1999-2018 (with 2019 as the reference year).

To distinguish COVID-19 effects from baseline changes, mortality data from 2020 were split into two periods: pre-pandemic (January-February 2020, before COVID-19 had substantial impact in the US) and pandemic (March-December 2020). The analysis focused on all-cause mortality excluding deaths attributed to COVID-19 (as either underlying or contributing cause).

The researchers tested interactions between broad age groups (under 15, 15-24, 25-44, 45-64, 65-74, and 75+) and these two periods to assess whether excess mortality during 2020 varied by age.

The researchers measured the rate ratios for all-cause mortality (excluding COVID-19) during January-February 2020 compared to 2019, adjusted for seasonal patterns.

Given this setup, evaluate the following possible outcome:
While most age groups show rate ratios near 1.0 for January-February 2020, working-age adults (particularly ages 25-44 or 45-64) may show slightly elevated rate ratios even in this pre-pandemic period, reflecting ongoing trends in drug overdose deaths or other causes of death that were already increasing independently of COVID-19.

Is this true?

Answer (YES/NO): NO